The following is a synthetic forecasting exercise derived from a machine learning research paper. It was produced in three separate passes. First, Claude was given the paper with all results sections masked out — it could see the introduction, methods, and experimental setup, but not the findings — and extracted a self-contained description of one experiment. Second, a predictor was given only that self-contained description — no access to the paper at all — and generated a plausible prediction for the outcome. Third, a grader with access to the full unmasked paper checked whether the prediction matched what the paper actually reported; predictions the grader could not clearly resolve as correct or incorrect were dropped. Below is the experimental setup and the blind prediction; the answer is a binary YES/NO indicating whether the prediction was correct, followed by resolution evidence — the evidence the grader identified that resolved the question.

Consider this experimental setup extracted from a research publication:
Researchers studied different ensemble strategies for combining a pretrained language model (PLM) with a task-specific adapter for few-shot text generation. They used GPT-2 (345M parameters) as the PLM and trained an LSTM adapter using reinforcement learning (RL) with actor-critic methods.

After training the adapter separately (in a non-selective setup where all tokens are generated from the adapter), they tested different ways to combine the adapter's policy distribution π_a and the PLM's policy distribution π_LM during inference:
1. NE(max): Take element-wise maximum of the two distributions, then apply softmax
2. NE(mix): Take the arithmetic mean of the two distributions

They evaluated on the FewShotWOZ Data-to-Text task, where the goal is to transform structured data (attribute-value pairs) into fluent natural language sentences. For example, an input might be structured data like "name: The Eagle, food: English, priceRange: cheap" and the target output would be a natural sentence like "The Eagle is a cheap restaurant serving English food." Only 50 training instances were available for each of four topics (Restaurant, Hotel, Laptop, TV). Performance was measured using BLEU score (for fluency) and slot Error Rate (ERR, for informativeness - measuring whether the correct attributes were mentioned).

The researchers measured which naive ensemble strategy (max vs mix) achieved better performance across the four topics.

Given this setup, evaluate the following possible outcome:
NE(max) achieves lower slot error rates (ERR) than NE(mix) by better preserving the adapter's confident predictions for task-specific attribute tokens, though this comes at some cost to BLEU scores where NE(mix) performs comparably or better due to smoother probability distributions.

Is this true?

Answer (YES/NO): YES